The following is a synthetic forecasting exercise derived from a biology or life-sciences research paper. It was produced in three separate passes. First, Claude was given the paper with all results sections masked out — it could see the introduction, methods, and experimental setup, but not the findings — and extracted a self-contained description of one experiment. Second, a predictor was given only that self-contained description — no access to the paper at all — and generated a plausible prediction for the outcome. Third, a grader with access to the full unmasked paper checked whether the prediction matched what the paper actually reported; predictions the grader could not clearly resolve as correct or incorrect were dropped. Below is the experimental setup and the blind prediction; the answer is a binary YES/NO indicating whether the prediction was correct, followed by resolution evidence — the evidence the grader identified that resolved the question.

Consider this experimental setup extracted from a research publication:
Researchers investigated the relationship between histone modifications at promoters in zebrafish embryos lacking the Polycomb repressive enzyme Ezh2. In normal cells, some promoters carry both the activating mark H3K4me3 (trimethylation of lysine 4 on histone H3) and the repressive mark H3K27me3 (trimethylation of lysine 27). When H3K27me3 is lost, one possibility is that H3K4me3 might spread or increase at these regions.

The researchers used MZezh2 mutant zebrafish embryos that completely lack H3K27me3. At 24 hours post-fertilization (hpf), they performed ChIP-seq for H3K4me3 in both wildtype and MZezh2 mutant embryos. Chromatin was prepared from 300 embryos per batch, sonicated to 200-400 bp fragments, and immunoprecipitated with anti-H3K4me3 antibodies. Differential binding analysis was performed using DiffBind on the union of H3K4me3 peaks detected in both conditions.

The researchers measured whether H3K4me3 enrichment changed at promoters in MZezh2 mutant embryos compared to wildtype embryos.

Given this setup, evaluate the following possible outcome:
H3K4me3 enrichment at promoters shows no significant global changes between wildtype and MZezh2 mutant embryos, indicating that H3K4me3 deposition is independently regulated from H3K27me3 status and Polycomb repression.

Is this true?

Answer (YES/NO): NO